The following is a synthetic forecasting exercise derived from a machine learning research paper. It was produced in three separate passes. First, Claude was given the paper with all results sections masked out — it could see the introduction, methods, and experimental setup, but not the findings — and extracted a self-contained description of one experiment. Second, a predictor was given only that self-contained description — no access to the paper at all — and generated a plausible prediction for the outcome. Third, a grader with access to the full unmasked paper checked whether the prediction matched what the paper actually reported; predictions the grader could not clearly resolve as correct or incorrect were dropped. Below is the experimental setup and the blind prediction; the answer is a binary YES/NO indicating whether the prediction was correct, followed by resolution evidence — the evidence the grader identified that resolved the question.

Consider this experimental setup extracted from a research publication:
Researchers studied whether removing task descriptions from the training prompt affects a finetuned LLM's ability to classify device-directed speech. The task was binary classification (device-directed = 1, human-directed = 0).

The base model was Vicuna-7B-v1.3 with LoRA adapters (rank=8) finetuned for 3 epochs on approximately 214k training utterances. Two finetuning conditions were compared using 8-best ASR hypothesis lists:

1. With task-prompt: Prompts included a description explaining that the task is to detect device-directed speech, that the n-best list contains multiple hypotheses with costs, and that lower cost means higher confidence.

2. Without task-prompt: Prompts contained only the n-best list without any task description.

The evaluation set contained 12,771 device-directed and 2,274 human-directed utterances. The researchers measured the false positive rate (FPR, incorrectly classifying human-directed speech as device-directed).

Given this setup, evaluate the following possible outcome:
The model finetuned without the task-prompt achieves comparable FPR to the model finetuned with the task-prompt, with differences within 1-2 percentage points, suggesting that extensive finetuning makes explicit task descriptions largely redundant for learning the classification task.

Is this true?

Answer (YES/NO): YES